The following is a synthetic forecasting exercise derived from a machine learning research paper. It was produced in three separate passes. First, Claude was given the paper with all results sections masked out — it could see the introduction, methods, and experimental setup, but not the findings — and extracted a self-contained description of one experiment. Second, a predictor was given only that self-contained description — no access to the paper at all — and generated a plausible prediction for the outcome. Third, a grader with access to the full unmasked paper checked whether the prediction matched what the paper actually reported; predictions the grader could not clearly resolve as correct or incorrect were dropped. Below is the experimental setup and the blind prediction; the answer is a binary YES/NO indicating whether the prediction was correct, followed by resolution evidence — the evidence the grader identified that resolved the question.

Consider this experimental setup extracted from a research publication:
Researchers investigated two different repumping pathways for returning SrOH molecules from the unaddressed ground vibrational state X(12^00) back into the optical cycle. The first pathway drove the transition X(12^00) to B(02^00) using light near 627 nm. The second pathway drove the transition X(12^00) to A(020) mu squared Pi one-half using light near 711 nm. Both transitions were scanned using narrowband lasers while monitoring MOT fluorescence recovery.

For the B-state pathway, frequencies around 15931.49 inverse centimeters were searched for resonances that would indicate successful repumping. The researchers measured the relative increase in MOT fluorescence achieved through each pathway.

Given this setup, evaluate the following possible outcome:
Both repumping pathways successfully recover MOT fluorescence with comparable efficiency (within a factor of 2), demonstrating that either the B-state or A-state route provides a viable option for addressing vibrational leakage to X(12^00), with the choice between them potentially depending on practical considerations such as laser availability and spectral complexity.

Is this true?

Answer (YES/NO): NO